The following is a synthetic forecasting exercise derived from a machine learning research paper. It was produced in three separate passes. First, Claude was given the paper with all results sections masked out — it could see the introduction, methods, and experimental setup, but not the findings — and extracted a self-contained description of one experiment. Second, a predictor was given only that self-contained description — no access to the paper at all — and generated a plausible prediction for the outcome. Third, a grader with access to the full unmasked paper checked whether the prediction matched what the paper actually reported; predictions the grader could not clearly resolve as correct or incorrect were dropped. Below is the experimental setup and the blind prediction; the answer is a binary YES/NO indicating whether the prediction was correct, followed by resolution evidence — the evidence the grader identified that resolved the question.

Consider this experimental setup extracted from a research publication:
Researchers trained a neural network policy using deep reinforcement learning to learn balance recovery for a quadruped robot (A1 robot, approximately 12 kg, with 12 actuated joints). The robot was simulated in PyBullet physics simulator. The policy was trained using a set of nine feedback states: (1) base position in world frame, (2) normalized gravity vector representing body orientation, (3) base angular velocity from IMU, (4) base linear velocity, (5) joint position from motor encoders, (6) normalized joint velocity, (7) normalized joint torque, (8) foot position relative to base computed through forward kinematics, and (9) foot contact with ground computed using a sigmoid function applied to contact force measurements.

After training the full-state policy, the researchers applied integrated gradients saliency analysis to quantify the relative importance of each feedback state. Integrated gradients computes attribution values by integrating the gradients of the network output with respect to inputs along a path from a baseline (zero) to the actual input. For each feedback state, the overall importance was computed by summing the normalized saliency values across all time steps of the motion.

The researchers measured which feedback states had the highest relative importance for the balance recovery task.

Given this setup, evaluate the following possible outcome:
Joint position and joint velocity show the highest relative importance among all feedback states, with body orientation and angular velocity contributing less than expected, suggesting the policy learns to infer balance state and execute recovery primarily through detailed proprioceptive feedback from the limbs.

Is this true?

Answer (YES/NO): NO